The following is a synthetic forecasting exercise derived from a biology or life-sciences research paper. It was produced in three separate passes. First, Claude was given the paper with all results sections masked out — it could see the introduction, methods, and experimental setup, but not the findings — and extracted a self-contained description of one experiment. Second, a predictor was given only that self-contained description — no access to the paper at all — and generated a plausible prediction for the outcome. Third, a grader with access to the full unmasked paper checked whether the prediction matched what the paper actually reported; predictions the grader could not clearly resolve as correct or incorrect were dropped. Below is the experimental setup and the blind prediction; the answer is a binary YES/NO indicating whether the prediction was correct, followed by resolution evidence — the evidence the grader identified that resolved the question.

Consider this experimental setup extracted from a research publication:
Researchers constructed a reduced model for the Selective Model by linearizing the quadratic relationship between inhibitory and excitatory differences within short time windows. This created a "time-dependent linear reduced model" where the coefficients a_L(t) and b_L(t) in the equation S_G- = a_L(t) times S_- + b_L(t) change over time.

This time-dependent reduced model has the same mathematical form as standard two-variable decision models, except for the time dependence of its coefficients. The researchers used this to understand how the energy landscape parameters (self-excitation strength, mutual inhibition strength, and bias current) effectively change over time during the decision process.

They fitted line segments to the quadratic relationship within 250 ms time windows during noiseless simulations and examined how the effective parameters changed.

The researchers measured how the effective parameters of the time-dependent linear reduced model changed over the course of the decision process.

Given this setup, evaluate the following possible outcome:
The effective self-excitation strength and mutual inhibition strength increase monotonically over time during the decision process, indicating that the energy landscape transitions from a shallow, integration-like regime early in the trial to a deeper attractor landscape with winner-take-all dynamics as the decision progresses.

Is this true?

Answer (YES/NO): NO